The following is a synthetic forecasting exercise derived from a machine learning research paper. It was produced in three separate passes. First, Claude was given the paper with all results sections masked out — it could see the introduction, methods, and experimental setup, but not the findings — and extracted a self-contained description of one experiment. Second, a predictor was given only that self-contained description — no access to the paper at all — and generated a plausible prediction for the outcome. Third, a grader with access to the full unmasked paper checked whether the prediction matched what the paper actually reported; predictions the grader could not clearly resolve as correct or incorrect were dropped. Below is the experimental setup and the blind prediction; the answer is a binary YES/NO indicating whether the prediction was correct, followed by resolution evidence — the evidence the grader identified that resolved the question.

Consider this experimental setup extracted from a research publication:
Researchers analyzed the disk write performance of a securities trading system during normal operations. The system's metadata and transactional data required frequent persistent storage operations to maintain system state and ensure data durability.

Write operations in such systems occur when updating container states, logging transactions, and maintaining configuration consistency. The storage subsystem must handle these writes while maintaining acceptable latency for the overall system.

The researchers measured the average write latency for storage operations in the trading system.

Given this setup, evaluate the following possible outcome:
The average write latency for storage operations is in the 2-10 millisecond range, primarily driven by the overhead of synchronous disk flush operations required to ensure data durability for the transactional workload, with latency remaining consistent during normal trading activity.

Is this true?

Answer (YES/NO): NO